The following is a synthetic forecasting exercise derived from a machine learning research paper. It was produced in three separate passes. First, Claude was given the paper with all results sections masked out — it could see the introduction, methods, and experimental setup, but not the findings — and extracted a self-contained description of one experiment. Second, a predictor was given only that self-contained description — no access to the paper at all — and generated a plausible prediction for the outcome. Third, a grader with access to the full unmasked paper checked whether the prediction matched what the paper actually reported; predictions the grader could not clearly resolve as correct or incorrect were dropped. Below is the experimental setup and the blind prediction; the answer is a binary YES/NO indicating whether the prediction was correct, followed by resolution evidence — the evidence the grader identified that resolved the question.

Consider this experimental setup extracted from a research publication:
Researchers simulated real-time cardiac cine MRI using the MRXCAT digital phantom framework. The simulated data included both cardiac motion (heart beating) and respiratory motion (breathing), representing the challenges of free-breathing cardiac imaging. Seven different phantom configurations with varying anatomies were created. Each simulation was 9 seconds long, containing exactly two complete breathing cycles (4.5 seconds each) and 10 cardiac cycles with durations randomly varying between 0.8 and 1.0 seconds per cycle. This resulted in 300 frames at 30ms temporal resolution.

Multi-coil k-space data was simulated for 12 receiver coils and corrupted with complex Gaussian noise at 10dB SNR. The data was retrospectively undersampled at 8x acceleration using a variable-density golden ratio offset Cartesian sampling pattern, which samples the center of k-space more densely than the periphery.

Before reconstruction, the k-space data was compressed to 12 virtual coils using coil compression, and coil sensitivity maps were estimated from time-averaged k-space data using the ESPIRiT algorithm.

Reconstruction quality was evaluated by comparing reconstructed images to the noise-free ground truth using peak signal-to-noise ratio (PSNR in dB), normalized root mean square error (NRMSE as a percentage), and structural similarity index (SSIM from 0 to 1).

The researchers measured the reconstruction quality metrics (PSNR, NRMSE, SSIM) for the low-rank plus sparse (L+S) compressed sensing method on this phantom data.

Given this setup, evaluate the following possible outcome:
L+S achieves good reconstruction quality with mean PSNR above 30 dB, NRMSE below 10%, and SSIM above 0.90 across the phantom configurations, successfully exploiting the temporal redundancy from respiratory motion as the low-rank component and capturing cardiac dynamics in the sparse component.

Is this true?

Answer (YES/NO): NO